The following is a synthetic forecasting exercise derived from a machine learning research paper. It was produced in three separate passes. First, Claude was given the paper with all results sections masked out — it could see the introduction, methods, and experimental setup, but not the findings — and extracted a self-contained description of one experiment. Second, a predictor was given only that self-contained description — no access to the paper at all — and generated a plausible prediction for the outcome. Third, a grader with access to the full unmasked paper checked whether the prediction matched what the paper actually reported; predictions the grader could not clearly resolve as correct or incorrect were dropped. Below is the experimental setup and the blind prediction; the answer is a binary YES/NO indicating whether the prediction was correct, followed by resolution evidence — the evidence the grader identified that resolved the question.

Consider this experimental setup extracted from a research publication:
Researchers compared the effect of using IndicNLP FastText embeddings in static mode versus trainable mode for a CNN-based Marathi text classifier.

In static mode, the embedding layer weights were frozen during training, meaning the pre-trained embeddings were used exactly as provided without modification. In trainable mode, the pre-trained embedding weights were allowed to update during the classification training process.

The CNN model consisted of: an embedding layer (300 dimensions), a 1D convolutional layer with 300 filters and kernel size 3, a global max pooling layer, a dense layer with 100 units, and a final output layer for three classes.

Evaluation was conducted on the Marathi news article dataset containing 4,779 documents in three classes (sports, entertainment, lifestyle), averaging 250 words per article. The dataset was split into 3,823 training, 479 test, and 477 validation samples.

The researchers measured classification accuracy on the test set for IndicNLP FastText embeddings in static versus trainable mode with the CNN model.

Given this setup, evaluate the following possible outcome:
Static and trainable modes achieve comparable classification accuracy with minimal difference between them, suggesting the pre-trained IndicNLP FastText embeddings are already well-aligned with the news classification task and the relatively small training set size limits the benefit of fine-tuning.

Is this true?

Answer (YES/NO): YES